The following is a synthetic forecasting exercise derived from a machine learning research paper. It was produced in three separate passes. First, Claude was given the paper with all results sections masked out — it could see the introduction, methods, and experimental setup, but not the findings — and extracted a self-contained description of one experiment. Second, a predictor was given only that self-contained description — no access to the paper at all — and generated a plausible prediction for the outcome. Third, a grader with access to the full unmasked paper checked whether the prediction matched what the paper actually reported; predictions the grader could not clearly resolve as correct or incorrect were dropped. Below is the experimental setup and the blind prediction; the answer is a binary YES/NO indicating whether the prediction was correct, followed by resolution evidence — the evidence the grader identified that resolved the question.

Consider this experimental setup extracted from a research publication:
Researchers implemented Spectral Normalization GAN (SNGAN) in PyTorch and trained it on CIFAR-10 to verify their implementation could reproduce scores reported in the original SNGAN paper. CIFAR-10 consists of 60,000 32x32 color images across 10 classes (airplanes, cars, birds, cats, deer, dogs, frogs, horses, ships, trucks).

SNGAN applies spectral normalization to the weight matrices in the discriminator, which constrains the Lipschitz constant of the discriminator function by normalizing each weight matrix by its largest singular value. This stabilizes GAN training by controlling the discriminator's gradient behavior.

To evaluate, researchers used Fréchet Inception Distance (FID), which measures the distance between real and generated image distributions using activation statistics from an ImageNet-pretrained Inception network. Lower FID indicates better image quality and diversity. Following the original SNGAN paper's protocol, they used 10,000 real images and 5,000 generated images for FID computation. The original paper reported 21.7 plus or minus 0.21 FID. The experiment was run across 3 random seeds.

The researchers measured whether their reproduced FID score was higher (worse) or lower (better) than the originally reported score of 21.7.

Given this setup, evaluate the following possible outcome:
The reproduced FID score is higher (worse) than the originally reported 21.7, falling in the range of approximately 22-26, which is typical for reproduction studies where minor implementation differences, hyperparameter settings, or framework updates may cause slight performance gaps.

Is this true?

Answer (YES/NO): YES